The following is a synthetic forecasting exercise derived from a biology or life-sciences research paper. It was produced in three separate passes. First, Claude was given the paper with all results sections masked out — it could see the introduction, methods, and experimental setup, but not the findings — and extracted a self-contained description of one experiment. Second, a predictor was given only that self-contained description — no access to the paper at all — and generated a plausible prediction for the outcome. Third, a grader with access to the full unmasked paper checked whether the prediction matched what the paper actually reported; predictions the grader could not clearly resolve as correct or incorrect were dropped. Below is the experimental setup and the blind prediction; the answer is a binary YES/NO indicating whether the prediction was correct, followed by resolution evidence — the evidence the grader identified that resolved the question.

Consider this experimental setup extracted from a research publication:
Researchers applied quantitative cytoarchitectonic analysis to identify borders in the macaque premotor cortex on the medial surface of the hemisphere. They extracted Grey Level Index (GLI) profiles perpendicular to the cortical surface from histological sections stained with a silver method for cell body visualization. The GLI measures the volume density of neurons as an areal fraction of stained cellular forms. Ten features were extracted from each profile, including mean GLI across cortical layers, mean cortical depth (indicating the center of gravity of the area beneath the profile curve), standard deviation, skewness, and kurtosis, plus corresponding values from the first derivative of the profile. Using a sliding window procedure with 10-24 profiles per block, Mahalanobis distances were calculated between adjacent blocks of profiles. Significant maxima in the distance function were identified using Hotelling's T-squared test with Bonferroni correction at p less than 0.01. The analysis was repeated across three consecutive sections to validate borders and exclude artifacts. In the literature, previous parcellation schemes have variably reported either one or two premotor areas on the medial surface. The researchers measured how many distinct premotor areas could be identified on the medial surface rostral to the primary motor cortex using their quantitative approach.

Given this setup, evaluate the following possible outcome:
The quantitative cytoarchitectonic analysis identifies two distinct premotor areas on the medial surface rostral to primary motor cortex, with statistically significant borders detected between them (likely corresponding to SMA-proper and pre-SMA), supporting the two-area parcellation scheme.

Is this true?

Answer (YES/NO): YES